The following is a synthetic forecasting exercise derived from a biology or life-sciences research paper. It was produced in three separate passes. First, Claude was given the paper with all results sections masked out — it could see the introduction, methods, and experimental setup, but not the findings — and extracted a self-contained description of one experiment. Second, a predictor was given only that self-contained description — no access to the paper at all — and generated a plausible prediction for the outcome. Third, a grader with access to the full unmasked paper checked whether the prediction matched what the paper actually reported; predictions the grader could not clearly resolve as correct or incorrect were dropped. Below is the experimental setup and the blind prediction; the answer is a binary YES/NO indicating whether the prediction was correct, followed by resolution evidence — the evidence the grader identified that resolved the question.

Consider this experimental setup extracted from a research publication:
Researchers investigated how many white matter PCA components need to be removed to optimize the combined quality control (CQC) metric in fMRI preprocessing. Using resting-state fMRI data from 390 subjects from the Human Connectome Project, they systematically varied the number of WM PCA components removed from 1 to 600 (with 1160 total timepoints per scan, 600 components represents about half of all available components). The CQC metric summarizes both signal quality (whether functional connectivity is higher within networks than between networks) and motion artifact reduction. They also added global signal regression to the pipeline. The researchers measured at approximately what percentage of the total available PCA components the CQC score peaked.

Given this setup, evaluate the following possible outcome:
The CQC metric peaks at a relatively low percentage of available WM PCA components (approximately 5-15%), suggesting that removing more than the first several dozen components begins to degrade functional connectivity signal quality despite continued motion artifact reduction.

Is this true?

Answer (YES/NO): NO